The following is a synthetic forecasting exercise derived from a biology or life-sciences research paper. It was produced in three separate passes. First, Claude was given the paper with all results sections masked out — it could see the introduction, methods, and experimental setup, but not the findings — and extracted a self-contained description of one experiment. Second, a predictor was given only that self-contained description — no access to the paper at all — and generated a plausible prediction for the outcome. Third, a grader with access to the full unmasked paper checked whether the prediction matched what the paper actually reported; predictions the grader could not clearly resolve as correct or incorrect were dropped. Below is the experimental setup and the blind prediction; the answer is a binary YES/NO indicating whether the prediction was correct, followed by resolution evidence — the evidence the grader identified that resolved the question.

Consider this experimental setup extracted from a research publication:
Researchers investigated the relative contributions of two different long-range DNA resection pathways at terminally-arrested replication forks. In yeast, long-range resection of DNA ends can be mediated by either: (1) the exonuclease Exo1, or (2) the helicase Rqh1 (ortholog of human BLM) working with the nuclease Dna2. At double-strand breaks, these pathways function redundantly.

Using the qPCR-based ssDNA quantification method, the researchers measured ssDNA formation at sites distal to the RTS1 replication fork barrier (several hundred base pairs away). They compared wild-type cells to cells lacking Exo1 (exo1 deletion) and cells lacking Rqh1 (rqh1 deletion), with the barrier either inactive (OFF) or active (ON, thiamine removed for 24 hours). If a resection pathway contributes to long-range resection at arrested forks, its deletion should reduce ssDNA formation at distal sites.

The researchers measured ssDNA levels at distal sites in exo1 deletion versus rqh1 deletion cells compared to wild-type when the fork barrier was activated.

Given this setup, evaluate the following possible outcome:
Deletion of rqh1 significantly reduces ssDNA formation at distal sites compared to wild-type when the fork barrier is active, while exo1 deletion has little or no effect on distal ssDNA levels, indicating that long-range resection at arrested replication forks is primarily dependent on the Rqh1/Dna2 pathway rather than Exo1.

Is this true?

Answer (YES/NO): NO